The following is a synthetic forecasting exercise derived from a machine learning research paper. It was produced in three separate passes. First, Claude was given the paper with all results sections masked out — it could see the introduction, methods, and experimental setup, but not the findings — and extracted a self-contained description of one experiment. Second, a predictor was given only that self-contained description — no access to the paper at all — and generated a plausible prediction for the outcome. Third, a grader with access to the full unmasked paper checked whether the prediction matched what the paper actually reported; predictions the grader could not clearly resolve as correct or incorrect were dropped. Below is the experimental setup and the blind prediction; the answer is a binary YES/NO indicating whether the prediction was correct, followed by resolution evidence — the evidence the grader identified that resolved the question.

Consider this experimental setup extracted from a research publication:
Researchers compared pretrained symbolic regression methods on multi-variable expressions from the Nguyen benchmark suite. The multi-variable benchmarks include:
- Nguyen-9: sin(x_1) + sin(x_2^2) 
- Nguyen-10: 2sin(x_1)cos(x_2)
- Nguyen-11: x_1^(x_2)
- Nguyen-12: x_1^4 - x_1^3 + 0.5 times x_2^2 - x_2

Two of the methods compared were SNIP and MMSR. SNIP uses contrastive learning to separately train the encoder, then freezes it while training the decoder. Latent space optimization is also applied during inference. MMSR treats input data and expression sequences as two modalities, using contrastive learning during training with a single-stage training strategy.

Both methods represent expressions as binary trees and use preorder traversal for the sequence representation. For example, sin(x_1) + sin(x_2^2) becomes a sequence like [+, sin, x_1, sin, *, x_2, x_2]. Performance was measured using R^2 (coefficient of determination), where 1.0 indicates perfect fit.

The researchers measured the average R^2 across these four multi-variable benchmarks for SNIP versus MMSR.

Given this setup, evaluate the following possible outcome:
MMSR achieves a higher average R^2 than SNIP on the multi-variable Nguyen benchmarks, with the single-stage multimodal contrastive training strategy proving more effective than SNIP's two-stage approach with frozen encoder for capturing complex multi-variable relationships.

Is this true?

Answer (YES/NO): YES